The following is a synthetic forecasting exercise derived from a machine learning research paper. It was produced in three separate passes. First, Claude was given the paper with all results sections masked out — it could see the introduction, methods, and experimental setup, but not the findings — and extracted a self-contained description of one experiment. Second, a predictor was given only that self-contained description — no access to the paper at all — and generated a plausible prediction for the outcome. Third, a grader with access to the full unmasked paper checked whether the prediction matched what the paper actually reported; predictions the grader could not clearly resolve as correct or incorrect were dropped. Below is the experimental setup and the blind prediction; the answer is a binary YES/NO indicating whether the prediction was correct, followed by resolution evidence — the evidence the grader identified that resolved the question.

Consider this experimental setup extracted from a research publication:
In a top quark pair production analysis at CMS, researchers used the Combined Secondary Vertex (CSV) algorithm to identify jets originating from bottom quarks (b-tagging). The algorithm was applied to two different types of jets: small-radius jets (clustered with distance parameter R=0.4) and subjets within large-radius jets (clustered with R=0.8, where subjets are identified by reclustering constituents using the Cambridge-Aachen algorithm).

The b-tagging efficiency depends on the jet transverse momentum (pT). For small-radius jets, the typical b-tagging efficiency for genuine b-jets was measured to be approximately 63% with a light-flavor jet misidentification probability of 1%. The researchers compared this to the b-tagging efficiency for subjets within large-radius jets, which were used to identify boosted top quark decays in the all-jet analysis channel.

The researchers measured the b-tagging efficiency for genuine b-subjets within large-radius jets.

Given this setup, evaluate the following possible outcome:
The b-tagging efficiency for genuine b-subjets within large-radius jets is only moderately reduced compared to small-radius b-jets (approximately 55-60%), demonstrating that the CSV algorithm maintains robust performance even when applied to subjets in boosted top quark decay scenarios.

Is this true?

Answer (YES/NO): YES